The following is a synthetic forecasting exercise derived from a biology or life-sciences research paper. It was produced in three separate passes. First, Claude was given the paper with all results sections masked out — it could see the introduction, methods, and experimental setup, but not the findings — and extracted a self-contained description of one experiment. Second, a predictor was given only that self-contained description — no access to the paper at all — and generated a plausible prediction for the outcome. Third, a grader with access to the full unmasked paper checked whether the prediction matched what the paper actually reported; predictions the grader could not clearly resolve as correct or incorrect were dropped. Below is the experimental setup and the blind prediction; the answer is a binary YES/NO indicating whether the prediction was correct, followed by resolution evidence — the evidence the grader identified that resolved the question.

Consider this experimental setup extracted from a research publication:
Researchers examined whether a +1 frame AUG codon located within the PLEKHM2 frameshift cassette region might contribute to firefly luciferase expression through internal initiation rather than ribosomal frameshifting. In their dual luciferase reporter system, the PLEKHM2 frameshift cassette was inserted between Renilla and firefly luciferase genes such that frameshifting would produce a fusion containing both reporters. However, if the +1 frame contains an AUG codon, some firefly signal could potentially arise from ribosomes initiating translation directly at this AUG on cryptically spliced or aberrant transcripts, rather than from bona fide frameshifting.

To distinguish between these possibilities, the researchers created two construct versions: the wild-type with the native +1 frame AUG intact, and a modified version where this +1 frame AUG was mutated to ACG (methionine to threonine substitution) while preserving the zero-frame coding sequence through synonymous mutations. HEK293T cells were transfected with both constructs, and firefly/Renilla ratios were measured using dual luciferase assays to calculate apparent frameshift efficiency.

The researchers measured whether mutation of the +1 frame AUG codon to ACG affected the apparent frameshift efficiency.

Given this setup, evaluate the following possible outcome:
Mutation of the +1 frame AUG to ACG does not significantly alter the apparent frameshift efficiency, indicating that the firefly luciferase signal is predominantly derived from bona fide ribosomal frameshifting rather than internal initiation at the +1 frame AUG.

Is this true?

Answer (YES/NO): YES